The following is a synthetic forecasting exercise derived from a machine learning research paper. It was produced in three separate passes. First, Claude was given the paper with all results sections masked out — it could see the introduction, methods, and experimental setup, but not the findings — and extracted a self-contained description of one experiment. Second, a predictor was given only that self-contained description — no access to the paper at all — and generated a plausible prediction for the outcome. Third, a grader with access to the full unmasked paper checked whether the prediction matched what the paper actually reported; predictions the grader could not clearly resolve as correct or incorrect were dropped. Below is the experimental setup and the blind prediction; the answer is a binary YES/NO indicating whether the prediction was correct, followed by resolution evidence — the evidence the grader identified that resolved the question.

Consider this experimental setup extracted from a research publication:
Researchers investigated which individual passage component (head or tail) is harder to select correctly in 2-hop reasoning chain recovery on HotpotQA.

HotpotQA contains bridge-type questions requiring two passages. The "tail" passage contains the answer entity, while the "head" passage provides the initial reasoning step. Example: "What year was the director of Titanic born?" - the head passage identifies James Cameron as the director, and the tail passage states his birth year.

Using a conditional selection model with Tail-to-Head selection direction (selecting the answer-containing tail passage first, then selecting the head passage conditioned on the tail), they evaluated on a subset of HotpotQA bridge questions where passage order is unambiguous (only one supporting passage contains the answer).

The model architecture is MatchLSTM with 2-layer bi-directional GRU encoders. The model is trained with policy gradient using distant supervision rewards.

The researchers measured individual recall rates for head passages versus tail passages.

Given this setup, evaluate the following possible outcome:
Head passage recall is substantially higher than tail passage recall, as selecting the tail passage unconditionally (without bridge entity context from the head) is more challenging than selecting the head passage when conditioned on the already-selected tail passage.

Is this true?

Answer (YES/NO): NO